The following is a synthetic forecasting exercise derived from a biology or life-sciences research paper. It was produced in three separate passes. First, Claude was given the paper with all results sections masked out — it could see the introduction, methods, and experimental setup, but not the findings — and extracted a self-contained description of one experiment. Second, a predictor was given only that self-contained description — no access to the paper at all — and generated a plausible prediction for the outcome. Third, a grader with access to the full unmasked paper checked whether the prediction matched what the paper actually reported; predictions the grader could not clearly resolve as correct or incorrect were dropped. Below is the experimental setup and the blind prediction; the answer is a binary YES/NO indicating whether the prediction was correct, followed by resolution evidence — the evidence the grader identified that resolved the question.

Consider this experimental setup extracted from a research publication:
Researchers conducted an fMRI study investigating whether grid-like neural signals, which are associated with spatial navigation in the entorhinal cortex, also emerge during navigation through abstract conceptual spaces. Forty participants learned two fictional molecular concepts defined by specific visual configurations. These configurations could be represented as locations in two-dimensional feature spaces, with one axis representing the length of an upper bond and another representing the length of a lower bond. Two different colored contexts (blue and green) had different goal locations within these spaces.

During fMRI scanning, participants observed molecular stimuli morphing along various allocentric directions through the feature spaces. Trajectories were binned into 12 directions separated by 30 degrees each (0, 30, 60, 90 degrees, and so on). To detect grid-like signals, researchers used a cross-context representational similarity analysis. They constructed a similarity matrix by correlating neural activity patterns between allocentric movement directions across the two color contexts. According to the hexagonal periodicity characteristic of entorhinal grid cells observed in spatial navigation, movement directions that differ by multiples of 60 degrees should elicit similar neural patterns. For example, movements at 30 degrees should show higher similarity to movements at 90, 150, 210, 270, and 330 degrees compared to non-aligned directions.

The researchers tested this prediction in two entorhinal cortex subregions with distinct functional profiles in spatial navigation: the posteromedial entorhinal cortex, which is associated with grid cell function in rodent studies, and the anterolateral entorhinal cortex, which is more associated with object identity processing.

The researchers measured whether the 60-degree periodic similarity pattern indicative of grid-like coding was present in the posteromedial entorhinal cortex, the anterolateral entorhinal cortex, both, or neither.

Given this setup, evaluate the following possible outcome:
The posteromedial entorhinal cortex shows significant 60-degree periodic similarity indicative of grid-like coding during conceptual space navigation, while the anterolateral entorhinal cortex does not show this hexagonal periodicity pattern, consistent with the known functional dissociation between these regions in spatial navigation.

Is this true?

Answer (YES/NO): YES